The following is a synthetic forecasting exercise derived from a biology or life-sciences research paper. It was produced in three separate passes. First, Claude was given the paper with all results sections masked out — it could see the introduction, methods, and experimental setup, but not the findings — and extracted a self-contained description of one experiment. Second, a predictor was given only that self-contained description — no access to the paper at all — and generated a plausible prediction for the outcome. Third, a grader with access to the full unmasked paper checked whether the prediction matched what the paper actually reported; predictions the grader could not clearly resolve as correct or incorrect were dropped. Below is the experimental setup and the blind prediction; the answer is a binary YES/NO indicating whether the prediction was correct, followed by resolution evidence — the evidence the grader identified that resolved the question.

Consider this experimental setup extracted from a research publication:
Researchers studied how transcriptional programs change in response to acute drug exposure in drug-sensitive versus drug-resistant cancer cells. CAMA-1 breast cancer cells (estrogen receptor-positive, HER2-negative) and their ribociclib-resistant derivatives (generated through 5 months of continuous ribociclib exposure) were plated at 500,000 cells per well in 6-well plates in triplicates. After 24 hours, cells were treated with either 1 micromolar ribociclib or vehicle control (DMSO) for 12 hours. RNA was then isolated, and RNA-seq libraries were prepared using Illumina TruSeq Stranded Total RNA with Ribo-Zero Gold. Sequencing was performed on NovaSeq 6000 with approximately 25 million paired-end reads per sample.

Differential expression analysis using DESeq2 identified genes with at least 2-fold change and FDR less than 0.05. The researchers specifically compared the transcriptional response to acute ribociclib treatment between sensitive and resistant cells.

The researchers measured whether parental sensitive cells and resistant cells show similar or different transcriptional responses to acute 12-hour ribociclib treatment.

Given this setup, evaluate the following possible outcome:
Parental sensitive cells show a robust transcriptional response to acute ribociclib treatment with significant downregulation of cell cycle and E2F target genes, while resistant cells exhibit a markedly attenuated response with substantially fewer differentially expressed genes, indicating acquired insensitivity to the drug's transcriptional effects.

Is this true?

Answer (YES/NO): NO